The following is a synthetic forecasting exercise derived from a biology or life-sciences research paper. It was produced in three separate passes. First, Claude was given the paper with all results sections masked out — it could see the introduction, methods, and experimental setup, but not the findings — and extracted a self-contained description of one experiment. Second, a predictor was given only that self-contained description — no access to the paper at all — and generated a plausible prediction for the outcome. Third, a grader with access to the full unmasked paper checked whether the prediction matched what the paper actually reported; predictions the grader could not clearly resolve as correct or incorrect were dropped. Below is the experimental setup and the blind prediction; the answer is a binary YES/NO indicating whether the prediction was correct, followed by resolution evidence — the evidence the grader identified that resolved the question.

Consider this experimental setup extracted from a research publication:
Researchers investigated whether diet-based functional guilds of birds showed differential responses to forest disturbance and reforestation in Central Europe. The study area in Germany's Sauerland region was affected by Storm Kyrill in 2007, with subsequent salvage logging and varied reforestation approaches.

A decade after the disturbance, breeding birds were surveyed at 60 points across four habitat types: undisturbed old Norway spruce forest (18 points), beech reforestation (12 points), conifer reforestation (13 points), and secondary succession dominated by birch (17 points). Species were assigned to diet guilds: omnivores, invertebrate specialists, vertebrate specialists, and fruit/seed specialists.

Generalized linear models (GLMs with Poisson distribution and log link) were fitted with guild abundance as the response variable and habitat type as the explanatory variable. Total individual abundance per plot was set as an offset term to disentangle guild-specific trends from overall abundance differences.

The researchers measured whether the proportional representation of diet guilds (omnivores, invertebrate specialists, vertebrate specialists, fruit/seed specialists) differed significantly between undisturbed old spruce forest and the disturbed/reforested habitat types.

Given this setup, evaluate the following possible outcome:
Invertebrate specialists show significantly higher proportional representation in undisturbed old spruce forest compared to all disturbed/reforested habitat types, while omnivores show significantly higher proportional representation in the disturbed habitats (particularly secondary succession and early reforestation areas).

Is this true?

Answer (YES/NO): NO